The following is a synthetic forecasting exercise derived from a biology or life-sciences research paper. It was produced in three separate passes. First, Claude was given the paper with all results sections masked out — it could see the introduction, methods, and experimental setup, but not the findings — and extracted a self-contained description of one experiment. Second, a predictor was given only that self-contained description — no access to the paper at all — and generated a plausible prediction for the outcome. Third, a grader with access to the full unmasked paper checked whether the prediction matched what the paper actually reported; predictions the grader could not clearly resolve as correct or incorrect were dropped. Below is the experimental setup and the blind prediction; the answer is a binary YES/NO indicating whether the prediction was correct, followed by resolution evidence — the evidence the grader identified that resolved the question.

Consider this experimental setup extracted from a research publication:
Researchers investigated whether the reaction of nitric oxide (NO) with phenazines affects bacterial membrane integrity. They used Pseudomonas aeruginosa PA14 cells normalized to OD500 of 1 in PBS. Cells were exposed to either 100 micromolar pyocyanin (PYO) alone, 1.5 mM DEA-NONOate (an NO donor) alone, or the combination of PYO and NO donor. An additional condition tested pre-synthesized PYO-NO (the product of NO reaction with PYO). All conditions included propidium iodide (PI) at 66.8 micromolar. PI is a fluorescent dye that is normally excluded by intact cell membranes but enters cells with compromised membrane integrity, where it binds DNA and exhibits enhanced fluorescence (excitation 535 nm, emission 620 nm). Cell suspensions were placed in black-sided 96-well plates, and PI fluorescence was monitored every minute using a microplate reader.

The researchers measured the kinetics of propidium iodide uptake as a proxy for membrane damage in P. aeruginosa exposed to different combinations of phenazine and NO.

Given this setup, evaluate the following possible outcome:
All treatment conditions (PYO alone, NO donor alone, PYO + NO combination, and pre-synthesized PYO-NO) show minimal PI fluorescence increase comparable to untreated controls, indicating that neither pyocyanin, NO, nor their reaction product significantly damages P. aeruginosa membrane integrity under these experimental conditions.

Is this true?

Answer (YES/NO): NO